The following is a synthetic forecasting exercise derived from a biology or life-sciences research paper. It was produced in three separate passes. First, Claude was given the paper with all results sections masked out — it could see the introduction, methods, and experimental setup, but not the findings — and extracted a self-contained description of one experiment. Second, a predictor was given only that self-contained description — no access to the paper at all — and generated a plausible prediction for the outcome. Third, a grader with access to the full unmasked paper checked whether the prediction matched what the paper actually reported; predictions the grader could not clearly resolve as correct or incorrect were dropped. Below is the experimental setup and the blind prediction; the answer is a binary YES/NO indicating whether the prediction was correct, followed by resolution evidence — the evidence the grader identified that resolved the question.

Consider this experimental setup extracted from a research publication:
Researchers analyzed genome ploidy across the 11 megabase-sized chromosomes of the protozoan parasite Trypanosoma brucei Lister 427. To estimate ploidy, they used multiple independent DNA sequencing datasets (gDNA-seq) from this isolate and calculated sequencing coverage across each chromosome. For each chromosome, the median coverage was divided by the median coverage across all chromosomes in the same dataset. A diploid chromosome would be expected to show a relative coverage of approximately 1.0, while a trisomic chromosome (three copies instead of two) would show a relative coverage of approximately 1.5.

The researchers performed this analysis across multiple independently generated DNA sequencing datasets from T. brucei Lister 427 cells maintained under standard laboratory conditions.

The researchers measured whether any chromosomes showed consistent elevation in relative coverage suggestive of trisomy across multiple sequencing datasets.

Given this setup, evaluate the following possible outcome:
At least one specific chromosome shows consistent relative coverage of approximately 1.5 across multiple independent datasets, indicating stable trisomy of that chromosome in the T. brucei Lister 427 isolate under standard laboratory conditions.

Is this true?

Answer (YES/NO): NO